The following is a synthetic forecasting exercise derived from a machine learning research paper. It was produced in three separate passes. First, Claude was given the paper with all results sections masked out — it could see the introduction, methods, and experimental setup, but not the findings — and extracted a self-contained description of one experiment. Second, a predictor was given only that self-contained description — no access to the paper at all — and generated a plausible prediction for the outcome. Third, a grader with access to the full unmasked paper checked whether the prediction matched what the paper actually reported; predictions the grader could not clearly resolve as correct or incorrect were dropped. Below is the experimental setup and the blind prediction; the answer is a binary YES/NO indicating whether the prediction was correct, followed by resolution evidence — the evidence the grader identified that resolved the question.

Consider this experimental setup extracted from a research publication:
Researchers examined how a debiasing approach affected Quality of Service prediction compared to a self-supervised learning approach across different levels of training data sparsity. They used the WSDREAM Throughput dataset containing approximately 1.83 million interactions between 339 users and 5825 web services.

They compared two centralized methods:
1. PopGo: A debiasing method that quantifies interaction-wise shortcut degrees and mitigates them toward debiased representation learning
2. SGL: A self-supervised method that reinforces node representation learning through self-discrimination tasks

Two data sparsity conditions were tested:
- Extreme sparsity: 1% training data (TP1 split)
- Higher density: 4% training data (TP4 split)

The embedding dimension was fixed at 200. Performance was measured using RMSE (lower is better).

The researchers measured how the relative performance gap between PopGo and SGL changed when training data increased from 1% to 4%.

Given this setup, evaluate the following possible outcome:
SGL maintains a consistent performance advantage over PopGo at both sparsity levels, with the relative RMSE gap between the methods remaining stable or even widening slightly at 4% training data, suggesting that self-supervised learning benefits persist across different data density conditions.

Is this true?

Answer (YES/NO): NO